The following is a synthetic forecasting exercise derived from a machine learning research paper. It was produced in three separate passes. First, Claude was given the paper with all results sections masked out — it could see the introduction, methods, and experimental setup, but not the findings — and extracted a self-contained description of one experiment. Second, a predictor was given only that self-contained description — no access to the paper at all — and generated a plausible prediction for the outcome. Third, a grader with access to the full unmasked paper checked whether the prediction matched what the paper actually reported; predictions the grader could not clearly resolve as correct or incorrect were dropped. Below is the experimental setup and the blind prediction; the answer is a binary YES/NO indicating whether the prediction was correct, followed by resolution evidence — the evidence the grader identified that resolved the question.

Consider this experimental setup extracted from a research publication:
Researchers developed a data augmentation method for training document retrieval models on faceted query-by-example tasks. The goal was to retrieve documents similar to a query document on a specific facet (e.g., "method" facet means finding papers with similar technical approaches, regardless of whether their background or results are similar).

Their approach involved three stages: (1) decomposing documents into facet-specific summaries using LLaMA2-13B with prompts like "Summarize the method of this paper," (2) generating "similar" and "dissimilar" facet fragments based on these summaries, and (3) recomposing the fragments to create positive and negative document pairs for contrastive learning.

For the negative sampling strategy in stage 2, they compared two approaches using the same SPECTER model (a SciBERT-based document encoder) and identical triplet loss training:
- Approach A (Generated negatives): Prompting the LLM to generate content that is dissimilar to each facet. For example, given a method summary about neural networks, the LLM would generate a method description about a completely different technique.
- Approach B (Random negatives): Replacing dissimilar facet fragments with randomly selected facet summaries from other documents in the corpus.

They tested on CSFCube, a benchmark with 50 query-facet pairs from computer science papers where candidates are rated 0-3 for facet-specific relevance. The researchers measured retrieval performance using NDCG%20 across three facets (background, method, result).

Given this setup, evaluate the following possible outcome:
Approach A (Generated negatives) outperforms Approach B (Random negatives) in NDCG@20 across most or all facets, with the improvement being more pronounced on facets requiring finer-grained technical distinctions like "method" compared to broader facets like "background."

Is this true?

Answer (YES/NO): NO